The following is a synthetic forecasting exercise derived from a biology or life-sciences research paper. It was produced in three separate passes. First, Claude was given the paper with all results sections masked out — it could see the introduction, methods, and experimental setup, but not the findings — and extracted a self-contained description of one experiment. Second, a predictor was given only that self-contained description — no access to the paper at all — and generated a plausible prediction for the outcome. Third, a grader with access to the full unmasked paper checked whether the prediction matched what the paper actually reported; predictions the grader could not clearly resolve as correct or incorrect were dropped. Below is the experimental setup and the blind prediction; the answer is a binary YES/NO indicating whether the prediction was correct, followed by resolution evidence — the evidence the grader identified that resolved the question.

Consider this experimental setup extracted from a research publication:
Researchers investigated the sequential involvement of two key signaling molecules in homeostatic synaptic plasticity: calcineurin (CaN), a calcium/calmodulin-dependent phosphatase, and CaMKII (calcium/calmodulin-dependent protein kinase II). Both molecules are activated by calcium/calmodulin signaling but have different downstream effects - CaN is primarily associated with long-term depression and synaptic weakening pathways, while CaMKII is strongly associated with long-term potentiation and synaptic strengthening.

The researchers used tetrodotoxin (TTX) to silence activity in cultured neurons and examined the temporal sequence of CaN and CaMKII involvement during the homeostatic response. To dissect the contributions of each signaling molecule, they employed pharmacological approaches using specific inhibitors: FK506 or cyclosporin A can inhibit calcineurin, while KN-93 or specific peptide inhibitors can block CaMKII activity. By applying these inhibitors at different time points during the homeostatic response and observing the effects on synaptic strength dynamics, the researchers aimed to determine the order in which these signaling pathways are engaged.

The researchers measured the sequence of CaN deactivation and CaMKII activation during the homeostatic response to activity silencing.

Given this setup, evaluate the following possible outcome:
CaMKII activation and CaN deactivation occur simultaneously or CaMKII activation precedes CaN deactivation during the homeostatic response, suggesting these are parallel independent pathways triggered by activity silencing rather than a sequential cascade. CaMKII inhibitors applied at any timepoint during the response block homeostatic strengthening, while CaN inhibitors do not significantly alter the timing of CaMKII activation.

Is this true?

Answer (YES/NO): NO